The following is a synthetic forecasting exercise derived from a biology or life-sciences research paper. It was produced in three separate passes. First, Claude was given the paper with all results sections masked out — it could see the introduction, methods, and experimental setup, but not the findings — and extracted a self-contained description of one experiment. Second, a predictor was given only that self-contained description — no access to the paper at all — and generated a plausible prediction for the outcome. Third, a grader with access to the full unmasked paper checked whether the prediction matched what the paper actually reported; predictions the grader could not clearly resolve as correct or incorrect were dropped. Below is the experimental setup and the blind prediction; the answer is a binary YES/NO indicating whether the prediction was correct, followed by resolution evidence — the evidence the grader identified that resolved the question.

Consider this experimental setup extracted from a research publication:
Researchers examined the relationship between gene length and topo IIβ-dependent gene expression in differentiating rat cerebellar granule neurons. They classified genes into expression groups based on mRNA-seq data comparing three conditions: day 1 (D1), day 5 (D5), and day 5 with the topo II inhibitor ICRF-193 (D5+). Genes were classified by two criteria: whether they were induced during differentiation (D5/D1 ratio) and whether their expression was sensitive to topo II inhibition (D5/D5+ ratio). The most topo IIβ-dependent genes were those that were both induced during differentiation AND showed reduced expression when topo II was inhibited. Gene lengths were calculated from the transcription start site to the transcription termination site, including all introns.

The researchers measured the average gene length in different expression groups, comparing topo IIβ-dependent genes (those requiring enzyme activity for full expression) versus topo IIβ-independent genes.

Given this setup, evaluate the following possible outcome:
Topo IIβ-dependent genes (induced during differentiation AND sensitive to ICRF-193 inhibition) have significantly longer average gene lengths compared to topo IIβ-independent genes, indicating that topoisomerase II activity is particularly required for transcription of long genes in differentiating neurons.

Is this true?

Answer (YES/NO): NO